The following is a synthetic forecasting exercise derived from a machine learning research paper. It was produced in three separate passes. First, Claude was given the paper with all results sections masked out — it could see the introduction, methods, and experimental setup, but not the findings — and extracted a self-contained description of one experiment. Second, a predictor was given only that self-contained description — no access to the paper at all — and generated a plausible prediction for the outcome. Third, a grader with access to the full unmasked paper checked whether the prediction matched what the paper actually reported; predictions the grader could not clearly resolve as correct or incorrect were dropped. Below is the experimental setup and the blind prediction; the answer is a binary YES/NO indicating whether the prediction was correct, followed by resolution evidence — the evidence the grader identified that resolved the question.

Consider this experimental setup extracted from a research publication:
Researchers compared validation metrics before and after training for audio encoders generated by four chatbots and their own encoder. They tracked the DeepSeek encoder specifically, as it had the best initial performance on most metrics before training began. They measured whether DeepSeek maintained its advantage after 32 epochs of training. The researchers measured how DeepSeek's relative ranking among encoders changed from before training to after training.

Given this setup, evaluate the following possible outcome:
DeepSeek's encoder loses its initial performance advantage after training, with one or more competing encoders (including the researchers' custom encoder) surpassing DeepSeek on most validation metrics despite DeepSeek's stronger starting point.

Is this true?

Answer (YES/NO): YES